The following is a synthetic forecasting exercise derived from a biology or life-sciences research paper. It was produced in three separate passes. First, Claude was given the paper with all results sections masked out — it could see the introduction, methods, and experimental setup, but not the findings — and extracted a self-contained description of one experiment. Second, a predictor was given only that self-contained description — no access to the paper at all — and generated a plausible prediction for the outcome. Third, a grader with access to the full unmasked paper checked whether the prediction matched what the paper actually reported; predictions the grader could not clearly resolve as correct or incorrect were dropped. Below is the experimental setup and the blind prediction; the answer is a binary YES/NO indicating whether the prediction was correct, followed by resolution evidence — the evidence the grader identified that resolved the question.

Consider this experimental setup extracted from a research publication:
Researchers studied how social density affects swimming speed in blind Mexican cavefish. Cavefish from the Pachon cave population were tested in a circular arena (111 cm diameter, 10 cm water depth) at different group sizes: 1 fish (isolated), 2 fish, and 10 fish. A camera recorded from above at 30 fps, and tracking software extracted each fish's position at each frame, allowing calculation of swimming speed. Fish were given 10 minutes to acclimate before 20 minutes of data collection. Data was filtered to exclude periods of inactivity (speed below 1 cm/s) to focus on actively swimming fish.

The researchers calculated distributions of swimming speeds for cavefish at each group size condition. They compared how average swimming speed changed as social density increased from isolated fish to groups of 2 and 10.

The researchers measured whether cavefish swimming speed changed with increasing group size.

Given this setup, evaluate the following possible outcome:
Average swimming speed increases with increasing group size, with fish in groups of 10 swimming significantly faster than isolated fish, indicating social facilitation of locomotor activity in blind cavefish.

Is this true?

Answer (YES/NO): NO